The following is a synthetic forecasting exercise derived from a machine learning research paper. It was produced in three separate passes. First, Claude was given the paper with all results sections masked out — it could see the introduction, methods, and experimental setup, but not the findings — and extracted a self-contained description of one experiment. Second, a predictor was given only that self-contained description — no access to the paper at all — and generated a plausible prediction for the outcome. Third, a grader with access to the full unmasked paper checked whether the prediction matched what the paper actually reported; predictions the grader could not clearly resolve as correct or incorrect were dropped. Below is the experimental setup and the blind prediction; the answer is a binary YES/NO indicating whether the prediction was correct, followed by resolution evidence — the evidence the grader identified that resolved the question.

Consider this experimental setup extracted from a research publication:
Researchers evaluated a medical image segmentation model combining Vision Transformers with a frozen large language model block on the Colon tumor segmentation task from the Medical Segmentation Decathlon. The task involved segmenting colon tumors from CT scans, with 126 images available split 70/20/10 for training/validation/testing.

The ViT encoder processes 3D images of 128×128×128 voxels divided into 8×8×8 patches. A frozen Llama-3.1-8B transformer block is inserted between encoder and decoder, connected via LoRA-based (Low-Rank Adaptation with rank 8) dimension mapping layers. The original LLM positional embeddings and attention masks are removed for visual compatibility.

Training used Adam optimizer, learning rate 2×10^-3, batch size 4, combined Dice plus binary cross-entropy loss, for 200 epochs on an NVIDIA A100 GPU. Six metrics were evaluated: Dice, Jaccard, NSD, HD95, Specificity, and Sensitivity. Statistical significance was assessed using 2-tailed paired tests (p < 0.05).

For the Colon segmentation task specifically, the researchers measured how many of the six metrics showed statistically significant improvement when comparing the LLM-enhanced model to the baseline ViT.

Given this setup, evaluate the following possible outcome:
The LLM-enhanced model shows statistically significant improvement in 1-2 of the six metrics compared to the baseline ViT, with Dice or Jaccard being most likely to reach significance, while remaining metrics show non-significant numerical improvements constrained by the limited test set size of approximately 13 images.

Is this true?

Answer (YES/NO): NO